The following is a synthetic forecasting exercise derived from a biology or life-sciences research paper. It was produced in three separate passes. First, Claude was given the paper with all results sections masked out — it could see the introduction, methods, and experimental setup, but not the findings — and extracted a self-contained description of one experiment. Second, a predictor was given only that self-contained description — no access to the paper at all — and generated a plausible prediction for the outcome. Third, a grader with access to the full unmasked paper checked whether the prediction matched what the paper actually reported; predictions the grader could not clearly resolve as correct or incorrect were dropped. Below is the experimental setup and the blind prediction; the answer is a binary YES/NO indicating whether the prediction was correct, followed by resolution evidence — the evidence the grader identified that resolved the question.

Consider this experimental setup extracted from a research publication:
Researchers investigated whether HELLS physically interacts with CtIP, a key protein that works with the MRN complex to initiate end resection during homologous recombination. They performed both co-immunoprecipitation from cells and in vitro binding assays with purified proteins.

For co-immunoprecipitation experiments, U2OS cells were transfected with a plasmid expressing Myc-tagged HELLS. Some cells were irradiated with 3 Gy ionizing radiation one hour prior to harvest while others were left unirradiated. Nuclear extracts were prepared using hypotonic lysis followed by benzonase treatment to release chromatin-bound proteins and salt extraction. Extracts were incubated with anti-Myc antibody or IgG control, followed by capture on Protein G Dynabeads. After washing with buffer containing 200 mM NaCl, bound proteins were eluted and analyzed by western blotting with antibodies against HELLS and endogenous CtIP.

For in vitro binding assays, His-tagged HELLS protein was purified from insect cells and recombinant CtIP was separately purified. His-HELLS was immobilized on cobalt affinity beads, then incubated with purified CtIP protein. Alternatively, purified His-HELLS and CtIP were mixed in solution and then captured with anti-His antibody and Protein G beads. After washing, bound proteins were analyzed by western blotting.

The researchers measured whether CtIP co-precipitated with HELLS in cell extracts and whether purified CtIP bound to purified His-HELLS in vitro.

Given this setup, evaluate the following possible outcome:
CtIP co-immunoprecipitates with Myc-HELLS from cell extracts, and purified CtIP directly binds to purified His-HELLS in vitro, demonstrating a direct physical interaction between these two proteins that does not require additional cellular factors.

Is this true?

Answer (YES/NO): YES